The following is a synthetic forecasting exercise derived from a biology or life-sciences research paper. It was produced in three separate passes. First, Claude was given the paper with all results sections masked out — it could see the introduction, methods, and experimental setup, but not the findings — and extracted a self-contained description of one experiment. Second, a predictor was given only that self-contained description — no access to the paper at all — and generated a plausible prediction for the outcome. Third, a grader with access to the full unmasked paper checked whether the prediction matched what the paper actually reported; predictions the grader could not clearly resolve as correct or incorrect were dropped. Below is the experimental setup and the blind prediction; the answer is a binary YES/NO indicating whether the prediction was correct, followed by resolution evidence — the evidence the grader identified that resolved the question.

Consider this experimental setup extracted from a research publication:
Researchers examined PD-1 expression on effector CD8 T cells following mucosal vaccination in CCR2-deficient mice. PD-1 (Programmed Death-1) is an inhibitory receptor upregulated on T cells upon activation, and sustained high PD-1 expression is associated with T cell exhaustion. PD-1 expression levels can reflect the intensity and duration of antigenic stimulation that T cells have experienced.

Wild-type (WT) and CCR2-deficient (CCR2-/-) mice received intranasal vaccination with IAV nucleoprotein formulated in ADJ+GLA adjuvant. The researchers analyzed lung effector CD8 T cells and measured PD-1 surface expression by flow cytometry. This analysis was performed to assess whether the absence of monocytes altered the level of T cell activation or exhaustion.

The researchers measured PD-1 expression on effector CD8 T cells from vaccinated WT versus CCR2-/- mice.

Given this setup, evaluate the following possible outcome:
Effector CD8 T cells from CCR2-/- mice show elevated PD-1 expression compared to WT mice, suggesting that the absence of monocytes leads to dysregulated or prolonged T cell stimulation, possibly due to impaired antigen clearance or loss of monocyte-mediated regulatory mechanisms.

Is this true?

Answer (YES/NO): NO